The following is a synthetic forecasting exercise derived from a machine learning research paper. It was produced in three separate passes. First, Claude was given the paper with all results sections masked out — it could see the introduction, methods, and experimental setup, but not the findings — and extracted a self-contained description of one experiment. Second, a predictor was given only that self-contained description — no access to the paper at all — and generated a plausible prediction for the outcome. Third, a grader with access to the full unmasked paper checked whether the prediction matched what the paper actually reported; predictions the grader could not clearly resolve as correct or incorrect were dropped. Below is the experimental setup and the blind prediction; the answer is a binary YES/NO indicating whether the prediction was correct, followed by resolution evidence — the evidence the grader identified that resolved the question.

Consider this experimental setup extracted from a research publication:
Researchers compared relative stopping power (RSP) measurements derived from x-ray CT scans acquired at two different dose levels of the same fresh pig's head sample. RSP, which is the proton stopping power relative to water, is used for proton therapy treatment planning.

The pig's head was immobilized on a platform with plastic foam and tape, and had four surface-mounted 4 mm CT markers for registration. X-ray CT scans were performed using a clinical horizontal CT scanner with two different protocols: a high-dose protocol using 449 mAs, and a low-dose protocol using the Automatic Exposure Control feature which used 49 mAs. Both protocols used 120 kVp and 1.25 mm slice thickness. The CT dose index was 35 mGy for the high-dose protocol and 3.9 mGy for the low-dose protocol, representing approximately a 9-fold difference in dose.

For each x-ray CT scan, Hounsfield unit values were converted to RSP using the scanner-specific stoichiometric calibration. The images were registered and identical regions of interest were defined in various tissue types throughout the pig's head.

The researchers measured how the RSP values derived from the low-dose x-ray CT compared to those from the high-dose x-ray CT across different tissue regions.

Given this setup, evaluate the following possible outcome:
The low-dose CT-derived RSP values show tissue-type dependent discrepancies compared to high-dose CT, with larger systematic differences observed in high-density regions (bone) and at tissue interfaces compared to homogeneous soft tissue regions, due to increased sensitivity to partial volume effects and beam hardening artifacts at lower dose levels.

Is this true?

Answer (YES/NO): NO